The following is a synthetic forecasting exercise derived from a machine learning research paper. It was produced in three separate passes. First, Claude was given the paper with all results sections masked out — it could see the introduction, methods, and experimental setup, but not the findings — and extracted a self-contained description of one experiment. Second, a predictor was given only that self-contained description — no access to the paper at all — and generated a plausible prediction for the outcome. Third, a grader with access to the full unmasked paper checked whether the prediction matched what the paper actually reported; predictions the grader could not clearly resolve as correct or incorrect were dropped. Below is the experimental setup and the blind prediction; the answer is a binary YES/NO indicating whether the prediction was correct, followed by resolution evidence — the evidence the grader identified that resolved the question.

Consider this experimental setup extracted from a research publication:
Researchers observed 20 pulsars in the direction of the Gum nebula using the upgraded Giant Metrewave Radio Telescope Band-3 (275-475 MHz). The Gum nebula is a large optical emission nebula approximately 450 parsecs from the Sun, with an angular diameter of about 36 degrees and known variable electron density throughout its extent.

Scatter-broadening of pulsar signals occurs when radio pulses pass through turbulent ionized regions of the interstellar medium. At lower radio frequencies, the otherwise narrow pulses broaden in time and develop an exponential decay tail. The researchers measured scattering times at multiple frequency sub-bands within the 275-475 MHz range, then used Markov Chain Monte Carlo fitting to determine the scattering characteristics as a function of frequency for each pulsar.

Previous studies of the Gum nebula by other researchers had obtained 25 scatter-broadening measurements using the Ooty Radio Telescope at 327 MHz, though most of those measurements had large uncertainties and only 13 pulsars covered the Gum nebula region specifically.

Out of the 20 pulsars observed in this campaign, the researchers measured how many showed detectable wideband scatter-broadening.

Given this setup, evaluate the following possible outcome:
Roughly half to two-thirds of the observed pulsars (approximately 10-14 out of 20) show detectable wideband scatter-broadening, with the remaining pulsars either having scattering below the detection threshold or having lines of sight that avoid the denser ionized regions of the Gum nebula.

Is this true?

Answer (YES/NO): YES